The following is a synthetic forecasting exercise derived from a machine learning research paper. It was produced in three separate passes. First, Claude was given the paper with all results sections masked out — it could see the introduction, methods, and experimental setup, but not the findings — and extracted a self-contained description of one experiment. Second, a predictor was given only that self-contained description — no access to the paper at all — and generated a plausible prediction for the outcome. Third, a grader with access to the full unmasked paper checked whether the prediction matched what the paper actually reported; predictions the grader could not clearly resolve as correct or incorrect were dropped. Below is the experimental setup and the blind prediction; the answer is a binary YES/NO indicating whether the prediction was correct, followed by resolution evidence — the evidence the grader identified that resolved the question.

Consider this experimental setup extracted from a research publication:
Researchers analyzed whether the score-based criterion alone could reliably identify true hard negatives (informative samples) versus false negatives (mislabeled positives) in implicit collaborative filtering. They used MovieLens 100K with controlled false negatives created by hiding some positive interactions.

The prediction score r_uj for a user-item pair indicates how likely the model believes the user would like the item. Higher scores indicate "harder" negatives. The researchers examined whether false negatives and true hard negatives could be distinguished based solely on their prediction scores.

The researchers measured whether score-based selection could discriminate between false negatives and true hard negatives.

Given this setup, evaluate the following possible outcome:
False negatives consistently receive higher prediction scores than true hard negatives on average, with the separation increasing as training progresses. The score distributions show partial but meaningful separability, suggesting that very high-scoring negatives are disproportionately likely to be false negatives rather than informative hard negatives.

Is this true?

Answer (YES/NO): NO